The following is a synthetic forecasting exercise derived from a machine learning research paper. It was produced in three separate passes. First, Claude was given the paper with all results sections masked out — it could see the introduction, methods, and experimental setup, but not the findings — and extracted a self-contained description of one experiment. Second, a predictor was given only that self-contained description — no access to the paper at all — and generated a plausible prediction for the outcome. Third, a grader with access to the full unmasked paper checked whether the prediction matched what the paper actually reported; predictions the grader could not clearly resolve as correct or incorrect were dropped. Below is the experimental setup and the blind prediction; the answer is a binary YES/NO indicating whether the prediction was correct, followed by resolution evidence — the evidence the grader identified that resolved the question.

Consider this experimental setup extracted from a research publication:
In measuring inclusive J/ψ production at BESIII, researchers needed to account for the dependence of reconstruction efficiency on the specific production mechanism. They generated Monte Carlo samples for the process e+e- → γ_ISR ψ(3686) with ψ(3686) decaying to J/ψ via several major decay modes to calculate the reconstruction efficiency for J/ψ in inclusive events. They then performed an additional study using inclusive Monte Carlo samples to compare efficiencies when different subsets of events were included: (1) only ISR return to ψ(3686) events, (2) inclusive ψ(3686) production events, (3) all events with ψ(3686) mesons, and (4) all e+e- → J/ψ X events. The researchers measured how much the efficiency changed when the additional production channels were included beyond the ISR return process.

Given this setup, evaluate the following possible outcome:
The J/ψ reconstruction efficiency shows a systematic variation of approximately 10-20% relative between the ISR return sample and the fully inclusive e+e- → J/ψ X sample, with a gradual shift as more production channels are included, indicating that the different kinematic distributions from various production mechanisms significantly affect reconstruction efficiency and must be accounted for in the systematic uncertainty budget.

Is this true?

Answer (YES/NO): NO